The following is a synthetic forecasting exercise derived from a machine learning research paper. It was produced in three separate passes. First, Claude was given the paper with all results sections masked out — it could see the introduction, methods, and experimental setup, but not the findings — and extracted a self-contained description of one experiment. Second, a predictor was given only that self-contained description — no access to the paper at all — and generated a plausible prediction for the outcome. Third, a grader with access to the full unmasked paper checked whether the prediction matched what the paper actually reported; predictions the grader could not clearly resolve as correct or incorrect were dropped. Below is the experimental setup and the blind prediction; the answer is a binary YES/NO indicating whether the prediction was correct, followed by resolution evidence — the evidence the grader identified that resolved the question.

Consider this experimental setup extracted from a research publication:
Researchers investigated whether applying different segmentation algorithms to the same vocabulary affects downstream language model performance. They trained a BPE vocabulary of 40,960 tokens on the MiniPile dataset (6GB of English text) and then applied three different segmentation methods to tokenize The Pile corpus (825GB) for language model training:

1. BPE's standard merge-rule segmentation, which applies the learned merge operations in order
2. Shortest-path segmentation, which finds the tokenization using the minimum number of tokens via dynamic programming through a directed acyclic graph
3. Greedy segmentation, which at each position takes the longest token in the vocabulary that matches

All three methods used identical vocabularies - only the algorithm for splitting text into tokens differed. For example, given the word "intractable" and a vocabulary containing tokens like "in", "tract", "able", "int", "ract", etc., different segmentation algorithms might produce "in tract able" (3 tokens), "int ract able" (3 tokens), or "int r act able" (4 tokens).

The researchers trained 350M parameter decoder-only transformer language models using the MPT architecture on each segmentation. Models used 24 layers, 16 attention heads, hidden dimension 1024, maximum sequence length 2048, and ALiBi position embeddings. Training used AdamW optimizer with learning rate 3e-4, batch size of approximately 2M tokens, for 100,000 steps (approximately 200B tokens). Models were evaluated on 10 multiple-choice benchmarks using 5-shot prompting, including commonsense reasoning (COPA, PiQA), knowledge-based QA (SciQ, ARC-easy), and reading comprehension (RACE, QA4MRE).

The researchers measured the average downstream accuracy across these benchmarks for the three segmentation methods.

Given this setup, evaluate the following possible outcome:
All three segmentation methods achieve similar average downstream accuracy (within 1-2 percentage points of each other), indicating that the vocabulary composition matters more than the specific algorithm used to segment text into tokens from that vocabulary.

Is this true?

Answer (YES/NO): NO